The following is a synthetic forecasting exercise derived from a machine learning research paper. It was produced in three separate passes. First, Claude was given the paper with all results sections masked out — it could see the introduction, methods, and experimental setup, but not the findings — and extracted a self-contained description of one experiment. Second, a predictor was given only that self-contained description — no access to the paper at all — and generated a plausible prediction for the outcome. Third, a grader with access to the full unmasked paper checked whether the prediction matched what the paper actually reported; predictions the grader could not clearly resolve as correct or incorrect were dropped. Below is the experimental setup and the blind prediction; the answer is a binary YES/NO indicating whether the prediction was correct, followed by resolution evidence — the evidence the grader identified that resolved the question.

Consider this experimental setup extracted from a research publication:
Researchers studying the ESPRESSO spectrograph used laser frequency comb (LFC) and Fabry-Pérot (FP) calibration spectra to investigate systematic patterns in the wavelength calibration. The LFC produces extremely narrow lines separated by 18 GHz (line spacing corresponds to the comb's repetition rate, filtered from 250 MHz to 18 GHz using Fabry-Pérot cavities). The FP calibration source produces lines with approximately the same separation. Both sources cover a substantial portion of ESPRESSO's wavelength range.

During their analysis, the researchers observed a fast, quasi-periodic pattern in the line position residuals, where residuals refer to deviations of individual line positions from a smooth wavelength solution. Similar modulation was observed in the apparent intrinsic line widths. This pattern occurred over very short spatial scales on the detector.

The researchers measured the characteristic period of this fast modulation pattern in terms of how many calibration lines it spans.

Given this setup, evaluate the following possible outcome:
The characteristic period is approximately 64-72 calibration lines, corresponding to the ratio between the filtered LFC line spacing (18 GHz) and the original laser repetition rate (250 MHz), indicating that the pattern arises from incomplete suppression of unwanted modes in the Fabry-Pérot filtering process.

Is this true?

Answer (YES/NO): NO